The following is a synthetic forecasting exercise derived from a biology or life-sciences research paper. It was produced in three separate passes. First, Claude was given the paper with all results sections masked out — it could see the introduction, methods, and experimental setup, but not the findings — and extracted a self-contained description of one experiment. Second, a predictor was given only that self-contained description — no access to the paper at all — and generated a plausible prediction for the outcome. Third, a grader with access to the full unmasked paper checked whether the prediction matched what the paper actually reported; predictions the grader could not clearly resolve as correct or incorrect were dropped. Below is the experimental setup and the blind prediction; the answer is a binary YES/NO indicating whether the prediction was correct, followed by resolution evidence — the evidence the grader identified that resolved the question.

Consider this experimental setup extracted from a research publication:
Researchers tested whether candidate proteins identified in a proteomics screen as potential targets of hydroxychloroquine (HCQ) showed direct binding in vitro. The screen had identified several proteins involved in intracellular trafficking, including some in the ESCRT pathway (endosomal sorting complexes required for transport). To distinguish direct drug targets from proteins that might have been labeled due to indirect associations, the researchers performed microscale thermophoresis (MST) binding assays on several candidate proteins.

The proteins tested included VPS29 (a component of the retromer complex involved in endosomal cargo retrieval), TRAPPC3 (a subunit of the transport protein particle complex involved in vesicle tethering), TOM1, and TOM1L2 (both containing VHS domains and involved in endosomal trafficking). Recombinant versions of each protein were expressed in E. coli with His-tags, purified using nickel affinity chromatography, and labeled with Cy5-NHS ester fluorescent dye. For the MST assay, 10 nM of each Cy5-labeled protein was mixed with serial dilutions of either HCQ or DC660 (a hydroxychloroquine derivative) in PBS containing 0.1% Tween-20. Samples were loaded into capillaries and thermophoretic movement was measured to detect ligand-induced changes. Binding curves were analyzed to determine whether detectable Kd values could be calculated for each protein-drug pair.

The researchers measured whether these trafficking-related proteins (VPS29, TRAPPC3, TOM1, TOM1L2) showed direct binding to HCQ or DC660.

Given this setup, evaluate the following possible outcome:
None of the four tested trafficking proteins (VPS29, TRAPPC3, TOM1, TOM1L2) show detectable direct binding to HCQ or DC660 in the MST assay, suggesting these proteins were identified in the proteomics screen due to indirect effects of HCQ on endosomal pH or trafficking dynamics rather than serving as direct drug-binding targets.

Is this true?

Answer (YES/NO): NO